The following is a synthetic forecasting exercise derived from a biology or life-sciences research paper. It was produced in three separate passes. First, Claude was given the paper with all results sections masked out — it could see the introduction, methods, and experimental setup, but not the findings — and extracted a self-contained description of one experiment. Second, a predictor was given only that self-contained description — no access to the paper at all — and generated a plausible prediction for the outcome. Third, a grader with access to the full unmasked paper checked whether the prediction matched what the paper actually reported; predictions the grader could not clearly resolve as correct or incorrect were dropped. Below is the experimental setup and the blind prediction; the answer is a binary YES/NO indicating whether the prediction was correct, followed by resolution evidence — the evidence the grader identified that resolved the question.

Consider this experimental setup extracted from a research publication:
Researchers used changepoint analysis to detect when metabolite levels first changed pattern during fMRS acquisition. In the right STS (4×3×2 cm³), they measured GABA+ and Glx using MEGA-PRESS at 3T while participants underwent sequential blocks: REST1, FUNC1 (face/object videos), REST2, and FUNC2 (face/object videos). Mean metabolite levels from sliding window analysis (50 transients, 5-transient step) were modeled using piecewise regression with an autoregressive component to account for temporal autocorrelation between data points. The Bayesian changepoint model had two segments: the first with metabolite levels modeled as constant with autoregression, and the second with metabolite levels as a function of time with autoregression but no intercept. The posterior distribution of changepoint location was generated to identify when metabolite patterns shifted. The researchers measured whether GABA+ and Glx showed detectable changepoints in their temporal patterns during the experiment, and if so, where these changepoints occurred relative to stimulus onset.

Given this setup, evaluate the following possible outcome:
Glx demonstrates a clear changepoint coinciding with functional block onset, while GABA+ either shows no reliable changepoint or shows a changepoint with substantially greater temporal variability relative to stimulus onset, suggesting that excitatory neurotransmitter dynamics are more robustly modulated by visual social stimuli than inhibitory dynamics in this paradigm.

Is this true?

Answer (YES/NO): NO